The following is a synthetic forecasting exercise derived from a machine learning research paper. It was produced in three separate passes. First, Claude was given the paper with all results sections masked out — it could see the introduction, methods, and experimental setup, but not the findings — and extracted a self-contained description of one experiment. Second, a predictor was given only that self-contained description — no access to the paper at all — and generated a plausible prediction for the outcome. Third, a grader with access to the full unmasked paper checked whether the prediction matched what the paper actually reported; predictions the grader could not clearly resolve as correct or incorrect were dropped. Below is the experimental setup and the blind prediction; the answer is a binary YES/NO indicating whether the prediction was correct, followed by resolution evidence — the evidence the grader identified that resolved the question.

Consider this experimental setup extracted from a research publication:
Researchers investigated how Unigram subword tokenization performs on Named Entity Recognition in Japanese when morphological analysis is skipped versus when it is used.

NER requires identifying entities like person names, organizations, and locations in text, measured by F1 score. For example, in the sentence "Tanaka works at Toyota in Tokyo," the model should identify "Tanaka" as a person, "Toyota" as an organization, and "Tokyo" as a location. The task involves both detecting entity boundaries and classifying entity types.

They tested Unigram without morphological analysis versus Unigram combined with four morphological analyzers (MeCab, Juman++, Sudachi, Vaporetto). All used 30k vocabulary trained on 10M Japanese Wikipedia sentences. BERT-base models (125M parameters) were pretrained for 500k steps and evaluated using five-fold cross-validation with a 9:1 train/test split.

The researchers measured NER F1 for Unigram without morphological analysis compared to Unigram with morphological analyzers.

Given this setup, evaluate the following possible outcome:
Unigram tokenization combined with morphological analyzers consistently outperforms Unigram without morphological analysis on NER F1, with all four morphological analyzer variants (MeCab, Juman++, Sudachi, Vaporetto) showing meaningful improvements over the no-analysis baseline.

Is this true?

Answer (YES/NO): YES